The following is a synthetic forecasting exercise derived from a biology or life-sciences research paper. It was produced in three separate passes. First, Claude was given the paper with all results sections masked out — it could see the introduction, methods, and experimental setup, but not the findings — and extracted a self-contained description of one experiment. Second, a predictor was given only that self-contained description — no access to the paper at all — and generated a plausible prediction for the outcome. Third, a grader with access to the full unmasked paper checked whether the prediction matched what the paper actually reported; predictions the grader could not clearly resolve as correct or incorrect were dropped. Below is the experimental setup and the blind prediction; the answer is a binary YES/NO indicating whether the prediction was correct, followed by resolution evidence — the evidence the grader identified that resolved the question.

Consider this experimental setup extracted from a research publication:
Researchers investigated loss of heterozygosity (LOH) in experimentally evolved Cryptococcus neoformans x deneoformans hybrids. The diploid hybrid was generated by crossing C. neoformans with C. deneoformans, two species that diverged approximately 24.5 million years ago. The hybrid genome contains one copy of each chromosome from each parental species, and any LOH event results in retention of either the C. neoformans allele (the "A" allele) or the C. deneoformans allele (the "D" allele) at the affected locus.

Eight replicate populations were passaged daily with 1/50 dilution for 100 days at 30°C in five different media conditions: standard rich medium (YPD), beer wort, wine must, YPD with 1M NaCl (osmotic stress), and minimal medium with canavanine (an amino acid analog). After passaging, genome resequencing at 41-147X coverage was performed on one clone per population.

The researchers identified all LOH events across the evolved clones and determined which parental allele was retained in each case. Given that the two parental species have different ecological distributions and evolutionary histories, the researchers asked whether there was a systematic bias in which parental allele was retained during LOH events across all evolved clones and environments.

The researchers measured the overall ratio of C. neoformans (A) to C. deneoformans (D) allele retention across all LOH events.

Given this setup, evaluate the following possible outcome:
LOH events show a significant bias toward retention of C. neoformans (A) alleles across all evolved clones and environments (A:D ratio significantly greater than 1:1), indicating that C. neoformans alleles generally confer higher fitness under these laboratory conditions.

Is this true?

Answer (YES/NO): NO